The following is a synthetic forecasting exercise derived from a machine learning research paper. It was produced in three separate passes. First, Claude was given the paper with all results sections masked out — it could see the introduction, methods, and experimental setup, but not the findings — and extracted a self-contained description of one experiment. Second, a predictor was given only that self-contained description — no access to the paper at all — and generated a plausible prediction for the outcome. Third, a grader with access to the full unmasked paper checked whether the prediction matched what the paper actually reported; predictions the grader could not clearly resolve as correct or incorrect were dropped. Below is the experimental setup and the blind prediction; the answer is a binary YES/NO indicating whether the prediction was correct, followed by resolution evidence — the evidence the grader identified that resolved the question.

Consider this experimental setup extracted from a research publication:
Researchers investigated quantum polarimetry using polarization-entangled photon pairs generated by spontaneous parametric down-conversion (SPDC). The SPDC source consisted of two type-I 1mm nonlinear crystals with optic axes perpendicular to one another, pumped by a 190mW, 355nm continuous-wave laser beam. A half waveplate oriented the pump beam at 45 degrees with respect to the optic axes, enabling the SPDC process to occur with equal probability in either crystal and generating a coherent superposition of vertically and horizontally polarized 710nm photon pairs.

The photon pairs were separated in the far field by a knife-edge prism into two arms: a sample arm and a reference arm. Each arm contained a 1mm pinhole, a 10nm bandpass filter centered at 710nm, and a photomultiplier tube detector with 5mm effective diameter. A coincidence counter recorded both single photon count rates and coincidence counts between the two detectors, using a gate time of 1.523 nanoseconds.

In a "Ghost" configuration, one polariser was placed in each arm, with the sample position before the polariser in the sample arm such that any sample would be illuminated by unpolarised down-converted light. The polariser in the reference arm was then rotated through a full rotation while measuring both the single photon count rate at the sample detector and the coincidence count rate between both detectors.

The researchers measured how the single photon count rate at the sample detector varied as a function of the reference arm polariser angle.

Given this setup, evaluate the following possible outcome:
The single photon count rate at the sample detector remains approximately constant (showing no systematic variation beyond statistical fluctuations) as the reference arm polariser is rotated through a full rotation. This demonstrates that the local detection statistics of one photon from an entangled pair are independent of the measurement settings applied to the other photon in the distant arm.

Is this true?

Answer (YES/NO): YES